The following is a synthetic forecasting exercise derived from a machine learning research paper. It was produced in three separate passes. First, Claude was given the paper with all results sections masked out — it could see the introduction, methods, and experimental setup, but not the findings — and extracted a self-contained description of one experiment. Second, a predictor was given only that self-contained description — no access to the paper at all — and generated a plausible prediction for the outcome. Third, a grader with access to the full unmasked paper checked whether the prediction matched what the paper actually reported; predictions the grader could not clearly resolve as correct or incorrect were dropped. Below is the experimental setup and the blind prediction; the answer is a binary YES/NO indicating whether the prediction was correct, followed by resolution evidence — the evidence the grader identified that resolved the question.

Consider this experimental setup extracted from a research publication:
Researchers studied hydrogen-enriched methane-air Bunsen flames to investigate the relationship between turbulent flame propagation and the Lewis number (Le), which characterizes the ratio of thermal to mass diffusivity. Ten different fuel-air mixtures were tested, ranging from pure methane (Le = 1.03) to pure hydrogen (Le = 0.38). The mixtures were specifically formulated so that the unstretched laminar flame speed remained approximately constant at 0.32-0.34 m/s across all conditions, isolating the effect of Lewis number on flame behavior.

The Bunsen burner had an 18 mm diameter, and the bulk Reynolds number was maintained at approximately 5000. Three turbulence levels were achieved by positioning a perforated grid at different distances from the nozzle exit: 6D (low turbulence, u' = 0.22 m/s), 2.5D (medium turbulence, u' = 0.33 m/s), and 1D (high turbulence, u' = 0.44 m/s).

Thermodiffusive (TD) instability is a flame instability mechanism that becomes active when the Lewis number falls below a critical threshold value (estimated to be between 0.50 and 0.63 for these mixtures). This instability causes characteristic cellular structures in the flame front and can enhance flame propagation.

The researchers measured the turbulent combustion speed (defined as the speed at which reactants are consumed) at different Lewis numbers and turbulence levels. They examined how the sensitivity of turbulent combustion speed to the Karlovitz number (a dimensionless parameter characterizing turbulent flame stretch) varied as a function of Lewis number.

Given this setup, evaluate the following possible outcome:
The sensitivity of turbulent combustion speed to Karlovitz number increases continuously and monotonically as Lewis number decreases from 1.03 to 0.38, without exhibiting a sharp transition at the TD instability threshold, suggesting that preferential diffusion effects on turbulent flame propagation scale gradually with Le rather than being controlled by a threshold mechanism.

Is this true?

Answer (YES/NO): NO